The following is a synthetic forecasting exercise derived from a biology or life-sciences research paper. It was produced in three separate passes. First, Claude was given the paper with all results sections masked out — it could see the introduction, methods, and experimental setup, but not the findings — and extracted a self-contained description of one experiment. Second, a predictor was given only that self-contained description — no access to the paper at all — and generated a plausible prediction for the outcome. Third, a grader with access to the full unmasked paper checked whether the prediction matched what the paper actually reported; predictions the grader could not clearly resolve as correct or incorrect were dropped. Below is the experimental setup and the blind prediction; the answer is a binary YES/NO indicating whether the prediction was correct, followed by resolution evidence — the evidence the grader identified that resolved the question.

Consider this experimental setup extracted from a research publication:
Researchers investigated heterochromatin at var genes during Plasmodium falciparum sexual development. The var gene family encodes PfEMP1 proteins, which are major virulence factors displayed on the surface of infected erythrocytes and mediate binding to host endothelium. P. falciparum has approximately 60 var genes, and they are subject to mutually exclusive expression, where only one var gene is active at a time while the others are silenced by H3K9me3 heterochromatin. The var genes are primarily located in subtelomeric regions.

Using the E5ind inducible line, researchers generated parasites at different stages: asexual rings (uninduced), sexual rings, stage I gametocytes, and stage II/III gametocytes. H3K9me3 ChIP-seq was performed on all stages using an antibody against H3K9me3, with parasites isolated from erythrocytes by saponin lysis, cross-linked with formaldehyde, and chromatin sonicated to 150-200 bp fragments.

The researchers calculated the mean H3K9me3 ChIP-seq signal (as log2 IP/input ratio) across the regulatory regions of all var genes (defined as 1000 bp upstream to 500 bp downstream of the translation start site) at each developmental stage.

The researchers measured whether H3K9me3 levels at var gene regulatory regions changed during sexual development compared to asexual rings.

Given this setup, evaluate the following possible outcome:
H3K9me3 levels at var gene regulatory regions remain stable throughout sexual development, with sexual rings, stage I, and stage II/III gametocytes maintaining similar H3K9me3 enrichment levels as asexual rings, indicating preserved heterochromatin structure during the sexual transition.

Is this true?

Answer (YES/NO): YES